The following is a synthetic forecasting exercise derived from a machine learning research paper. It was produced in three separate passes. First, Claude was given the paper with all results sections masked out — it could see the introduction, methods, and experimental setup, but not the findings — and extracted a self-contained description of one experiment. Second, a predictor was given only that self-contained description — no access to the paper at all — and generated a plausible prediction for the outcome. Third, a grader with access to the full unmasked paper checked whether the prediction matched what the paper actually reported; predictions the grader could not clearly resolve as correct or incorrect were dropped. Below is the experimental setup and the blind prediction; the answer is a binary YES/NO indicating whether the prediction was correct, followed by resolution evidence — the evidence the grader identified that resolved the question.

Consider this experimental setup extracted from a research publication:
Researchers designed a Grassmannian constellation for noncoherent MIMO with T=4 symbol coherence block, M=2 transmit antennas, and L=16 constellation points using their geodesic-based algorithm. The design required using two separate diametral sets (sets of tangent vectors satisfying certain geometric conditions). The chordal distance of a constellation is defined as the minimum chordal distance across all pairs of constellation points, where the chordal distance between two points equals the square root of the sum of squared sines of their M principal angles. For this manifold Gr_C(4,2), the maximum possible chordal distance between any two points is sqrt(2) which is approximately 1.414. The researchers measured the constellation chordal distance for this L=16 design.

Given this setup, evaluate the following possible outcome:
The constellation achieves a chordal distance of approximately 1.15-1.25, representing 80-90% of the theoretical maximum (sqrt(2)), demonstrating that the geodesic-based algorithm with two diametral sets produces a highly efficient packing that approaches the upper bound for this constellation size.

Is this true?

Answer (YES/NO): NO